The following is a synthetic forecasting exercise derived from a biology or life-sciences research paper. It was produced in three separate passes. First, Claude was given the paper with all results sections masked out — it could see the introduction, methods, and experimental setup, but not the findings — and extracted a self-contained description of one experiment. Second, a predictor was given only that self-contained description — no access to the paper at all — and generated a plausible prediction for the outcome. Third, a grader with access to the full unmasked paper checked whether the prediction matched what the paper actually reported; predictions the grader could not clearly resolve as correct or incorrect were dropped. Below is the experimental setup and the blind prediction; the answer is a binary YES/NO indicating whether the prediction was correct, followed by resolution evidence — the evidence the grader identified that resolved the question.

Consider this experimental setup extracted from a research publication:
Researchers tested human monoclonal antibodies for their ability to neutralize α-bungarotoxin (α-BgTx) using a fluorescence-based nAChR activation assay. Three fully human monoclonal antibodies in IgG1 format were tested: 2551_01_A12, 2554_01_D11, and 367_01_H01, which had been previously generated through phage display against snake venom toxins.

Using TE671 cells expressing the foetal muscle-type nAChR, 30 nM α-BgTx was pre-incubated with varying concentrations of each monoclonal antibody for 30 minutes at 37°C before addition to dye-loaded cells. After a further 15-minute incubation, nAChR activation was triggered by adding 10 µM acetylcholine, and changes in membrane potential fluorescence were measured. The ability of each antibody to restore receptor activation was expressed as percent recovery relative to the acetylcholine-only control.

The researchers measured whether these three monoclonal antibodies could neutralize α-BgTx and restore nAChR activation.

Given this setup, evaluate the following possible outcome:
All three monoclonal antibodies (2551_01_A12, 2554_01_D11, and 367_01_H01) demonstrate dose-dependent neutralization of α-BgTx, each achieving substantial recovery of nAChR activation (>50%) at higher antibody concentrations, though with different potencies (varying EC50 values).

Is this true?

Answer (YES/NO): NO